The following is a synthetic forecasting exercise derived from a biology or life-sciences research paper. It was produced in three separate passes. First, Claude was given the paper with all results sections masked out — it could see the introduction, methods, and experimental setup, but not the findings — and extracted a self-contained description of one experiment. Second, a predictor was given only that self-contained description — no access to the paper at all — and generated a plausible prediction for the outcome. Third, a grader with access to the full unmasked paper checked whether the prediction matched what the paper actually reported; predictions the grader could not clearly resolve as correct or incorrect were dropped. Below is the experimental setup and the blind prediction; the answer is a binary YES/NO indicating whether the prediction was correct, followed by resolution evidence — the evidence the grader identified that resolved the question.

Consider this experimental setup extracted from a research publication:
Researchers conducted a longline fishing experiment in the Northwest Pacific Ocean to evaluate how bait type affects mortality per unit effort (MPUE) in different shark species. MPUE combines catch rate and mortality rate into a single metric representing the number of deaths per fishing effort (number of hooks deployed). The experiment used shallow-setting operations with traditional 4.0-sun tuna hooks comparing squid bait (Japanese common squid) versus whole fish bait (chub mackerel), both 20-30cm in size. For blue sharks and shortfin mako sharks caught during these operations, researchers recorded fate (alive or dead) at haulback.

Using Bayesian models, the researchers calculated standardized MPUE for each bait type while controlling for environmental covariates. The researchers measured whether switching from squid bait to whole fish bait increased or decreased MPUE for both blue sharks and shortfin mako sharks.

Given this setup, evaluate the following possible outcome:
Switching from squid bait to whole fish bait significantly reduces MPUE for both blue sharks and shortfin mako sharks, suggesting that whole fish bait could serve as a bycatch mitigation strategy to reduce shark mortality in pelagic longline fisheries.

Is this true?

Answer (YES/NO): NO